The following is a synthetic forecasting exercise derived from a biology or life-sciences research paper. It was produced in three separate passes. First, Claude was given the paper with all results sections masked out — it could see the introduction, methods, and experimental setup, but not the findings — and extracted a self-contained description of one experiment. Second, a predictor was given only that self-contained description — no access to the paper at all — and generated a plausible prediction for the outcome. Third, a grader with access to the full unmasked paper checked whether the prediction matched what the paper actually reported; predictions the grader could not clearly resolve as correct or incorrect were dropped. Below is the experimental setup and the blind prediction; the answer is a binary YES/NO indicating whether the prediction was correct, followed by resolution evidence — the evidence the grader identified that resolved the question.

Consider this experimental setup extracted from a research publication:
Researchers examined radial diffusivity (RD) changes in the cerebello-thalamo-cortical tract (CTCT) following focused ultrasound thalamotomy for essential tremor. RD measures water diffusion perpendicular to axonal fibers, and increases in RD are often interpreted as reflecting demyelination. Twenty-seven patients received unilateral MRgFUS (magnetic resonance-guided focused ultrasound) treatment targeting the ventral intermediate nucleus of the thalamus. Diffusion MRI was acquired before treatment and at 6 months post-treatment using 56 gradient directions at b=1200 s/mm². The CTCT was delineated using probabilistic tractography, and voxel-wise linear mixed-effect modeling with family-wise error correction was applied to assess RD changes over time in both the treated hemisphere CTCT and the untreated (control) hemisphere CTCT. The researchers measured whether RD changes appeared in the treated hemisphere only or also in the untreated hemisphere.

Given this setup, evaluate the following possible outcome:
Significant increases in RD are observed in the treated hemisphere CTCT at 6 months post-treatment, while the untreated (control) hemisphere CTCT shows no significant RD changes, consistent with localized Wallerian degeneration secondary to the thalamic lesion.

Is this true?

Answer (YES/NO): NO